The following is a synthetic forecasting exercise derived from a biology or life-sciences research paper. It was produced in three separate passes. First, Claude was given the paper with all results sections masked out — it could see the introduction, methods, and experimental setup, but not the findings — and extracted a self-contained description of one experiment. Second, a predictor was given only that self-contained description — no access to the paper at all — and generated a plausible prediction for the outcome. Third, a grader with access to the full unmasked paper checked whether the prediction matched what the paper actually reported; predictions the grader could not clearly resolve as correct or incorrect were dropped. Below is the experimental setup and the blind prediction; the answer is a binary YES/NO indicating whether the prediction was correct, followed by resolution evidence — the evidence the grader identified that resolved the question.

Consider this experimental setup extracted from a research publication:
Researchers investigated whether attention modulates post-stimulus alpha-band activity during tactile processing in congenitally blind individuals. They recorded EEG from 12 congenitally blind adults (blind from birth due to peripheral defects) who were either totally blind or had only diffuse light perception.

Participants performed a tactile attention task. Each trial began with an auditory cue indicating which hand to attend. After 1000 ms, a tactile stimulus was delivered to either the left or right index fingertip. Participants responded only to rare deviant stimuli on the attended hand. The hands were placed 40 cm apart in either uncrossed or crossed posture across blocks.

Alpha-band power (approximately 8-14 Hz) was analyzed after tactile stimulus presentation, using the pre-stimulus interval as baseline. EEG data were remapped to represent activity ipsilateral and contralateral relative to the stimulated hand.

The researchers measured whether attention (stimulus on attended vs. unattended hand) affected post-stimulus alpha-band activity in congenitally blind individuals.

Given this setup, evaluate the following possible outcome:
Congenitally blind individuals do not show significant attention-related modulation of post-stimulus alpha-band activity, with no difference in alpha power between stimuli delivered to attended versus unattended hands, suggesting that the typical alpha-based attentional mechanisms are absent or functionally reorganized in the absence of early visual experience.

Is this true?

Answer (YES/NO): NO